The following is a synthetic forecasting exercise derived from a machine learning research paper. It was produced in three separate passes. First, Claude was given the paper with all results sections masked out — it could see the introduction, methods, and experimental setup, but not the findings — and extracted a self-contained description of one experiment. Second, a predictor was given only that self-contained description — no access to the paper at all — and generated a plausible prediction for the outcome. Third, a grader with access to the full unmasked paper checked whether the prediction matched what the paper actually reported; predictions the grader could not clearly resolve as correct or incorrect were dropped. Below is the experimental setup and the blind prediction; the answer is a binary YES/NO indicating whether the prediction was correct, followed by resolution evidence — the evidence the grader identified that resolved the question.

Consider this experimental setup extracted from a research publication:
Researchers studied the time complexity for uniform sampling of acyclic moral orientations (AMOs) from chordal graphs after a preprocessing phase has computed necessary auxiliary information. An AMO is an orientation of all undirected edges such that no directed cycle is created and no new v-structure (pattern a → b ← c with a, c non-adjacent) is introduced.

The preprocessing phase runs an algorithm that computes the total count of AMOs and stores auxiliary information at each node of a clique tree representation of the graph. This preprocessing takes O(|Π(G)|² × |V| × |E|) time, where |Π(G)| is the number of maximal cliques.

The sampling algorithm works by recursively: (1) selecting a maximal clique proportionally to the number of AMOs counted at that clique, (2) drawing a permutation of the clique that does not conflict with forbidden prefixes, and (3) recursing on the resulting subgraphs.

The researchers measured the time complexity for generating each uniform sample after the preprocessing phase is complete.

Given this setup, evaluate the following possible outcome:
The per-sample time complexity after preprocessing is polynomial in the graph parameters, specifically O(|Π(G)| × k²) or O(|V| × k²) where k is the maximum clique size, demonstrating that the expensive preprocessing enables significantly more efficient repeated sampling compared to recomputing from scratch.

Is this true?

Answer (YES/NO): NO